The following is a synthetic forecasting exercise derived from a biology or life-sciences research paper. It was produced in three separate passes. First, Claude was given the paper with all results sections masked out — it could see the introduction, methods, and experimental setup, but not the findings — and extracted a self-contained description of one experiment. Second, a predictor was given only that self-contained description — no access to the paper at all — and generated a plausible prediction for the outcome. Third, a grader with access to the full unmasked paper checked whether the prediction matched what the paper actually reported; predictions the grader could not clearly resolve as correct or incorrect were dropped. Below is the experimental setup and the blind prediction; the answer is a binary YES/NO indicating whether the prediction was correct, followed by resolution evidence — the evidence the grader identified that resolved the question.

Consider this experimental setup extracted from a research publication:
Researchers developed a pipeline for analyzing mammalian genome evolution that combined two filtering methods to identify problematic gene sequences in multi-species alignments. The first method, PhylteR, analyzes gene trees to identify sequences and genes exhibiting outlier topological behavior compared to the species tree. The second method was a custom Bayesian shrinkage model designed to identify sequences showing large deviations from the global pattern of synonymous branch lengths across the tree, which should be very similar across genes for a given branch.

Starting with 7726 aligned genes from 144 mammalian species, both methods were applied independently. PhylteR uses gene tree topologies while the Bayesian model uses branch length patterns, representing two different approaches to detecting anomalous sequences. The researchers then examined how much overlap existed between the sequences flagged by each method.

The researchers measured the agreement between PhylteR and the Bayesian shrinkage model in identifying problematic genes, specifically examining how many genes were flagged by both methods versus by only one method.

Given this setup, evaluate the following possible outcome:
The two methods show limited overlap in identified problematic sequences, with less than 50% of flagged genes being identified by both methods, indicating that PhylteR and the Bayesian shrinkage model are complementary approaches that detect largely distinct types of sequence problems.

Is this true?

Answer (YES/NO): NO